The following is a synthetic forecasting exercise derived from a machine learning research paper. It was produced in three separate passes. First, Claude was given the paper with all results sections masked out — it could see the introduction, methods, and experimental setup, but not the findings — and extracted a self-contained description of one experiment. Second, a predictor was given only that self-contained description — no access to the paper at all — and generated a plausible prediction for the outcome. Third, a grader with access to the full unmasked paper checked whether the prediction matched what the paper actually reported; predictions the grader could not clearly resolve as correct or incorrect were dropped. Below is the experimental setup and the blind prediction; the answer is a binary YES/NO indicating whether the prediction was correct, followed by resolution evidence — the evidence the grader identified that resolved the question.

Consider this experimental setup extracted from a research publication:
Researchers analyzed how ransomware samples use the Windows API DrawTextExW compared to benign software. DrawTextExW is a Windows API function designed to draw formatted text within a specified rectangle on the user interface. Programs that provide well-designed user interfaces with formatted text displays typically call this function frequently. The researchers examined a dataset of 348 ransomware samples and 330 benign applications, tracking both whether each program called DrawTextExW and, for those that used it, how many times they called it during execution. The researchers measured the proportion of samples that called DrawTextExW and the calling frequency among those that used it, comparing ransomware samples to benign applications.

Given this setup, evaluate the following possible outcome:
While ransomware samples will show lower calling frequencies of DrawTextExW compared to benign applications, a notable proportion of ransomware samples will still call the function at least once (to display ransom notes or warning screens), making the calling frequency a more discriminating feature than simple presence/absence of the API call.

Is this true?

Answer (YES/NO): NO